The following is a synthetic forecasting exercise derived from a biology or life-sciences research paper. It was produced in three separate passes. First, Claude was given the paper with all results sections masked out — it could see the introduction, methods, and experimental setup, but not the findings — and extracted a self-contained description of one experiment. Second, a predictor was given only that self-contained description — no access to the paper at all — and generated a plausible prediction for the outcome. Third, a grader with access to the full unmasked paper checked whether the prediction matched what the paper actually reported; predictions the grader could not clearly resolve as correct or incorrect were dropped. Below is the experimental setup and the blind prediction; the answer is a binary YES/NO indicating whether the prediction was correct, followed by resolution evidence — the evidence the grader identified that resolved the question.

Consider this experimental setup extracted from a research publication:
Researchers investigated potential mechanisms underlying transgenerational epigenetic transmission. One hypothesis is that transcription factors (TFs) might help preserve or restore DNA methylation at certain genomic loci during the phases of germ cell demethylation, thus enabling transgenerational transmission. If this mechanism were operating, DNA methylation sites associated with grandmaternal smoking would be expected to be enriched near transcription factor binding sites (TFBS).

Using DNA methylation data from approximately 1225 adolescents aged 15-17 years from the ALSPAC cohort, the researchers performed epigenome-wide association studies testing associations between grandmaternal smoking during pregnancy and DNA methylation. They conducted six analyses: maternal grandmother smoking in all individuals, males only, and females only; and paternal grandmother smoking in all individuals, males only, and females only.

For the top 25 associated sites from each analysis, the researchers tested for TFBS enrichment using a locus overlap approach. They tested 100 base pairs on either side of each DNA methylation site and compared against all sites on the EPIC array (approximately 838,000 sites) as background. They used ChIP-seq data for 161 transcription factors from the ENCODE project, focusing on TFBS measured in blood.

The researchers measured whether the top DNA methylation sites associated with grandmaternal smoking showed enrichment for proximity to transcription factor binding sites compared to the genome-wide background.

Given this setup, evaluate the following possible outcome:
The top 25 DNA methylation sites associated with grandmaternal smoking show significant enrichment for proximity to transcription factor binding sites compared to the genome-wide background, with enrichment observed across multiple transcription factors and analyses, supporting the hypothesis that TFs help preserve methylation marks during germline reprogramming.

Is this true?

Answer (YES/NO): NO